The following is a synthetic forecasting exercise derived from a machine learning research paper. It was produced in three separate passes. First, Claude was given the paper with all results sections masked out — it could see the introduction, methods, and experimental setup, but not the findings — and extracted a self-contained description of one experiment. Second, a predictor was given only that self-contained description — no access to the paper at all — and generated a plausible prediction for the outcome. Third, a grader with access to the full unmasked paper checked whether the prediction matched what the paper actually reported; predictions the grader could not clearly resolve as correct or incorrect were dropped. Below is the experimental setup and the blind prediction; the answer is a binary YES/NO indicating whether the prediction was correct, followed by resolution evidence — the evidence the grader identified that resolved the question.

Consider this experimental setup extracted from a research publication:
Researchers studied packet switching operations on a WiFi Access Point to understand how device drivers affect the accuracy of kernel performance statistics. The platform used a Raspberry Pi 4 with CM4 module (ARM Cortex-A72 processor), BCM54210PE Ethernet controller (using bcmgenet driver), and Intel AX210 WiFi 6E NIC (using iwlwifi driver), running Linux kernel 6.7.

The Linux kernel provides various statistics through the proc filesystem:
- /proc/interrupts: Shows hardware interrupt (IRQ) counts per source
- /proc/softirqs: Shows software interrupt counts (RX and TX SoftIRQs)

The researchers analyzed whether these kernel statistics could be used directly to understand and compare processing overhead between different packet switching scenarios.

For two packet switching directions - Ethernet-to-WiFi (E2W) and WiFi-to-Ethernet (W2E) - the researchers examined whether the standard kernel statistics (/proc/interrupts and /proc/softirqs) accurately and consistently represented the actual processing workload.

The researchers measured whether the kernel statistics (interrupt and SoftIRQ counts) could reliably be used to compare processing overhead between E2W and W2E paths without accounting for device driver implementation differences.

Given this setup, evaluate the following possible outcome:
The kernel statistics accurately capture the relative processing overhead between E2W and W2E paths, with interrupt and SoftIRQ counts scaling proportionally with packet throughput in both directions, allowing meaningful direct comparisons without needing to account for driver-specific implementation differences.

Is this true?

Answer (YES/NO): NO